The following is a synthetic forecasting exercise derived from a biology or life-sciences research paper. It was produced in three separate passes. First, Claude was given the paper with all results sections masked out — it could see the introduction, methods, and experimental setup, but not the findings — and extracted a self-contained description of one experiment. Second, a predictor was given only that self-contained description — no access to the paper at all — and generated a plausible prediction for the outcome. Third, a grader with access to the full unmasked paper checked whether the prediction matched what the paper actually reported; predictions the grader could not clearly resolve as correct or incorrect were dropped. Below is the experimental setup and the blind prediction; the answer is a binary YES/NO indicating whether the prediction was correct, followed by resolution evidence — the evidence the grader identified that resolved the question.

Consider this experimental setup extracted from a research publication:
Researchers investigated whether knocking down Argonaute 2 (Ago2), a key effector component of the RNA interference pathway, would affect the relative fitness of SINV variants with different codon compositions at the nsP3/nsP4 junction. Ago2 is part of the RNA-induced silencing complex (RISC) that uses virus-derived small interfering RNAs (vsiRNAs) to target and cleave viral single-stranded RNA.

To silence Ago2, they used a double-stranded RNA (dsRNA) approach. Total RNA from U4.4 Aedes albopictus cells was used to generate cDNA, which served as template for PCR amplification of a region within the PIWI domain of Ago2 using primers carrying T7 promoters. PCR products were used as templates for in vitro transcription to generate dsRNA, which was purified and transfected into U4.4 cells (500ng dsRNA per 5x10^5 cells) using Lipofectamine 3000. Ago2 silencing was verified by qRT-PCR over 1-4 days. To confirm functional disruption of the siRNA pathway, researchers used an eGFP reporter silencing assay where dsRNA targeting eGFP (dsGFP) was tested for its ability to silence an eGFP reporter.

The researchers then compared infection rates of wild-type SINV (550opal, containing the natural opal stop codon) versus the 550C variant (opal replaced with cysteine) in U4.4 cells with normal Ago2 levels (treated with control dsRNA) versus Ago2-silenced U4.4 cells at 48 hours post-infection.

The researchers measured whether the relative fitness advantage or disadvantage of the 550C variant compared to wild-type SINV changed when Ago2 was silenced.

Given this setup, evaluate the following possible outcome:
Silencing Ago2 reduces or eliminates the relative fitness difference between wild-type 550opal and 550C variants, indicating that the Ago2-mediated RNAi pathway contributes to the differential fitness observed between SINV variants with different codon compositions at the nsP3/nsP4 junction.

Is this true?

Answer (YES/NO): YES